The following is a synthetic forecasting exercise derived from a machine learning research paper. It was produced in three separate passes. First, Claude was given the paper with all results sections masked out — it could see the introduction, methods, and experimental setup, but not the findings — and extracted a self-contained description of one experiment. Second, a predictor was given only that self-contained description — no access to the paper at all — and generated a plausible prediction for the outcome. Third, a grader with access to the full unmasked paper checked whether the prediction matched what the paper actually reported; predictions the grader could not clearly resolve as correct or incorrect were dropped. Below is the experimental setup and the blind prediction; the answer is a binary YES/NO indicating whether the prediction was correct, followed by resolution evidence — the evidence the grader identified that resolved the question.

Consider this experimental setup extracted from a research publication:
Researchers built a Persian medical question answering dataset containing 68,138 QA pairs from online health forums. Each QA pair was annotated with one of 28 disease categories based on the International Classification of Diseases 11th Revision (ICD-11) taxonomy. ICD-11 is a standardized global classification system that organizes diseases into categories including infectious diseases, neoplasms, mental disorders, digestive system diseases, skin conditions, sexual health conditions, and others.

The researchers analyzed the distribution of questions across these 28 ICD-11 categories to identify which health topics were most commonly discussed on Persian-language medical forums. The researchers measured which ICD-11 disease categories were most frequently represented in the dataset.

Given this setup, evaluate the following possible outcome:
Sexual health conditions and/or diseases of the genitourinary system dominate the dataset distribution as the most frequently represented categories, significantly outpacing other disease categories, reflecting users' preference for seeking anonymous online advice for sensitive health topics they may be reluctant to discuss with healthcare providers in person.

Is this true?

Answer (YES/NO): YES